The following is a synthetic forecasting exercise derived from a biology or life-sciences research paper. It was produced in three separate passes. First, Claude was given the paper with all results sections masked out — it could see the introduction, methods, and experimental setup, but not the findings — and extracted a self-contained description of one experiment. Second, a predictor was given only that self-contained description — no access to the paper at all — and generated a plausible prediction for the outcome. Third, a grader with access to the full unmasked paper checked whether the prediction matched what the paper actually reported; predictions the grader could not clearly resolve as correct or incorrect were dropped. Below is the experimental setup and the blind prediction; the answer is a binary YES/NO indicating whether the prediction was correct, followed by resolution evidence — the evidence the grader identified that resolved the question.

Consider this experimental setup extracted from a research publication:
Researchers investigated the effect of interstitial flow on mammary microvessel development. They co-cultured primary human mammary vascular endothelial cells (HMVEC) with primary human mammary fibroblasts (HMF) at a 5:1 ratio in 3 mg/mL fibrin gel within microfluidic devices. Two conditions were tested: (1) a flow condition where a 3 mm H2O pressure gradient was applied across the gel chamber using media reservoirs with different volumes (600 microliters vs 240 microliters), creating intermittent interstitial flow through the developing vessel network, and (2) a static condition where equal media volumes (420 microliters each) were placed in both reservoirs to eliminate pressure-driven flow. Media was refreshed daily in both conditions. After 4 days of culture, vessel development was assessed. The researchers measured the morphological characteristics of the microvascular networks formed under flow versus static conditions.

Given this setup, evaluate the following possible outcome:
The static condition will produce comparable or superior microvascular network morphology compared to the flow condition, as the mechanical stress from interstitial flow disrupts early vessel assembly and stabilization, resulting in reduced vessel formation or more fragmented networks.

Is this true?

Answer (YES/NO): NO